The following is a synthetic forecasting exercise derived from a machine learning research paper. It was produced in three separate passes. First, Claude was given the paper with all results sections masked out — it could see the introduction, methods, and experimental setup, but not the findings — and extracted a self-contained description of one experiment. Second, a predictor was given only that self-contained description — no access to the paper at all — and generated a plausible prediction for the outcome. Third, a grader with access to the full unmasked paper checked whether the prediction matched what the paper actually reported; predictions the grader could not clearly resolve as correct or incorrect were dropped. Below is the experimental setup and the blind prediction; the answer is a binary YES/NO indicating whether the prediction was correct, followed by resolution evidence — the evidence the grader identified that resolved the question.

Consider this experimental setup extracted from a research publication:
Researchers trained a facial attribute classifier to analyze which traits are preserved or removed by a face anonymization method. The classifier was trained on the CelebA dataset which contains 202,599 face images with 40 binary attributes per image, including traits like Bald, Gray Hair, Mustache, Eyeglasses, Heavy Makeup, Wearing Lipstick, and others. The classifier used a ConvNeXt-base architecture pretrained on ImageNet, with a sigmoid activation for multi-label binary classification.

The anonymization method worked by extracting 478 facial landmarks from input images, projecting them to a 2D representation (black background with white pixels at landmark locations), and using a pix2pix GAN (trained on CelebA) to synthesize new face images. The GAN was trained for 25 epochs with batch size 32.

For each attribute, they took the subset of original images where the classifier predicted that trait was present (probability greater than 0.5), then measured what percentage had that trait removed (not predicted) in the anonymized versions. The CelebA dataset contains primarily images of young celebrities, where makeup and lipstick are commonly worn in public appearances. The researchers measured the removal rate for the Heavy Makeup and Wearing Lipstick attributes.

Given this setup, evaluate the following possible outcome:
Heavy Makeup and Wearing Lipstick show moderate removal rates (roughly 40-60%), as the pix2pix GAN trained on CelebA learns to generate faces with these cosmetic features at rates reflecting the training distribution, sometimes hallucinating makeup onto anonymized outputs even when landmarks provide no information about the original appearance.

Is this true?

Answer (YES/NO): NO